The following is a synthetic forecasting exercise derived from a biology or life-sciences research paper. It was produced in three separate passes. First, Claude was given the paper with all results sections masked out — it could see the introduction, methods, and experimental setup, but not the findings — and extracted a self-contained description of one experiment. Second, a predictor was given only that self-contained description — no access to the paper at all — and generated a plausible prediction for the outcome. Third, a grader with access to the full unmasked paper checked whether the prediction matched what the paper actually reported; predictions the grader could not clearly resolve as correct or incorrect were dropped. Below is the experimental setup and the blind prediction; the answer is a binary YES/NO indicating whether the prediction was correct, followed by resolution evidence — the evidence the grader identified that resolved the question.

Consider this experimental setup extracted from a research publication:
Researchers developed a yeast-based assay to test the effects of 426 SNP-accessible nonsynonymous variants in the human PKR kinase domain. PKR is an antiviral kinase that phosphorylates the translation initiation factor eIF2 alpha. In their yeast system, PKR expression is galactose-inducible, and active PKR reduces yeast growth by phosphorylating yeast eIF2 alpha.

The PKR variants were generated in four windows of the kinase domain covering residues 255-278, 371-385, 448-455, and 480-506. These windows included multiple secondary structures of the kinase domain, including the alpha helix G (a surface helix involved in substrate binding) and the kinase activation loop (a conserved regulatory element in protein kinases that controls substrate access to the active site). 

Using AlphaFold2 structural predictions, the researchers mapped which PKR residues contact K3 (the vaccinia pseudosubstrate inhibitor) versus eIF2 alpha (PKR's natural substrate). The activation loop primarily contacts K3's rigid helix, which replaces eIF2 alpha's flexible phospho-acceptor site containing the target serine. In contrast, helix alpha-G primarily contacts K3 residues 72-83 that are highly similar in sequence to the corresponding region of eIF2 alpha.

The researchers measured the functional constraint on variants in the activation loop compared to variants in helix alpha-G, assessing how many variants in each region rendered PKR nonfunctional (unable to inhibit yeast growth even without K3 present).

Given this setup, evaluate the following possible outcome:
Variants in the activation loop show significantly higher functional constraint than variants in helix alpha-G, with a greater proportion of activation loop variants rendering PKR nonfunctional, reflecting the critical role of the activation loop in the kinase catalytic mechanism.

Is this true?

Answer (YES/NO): YES